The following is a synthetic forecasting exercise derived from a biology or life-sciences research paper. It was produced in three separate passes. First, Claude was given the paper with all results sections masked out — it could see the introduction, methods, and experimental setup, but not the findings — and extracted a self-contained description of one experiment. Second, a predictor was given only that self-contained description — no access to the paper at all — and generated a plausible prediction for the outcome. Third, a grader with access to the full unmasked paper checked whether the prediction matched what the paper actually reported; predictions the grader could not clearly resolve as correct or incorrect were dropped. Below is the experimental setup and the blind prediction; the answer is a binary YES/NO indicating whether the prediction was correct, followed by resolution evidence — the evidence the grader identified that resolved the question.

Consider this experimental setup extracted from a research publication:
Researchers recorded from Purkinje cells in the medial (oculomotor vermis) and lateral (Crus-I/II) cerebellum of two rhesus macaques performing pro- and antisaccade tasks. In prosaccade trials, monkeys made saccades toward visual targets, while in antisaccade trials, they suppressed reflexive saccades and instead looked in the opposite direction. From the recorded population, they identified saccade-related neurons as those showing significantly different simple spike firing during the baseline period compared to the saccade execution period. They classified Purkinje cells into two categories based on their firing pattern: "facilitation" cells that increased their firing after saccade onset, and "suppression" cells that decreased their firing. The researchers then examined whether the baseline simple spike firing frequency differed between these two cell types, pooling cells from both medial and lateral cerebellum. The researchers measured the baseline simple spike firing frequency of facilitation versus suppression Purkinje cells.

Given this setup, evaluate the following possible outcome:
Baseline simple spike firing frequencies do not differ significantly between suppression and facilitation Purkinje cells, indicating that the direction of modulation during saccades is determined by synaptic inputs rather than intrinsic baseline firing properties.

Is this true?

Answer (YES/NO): NO